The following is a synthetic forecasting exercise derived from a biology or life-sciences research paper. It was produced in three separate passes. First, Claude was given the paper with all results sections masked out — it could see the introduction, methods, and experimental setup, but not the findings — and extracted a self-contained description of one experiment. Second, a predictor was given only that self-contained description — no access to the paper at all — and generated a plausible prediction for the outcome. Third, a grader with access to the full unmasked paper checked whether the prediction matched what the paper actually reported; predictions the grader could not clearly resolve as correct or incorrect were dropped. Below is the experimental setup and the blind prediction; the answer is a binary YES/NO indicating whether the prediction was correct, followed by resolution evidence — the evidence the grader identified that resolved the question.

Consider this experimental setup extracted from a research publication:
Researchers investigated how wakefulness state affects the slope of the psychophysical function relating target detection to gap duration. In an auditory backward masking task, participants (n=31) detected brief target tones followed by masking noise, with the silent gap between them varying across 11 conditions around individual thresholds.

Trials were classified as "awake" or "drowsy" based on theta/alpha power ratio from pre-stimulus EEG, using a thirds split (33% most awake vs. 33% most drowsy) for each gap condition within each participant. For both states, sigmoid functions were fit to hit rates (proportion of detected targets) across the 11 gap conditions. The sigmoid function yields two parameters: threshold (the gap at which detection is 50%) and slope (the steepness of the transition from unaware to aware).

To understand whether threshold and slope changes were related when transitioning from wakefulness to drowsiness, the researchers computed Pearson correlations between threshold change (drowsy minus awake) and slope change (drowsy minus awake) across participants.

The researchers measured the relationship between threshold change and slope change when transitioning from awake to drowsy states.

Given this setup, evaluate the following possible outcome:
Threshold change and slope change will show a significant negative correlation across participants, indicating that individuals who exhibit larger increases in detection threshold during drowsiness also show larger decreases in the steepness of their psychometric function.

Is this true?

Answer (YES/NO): NO